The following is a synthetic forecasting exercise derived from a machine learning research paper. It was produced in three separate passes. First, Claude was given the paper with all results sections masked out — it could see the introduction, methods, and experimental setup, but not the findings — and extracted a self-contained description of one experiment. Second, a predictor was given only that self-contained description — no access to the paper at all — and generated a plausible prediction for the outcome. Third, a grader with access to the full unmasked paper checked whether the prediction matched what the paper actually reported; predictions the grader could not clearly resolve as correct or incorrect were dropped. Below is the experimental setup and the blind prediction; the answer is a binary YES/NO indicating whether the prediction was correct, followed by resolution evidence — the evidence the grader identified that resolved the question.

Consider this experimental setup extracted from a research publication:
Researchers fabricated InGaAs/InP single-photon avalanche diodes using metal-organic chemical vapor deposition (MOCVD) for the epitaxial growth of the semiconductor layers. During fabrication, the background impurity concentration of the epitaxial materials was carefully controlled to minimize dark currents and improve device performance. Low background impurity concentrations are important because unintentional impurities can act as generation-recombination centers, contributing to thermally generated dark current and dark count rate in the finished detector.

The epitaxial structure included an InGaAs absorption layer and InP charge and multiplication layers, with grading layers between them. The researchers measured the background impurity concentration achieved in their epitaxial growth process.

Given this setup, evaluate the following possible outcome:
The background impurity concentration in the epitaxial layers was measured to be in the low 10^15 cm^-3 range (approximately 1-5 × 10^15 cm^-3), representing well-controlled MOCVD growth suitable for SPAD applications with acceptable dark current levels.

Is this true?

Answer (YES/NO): YES